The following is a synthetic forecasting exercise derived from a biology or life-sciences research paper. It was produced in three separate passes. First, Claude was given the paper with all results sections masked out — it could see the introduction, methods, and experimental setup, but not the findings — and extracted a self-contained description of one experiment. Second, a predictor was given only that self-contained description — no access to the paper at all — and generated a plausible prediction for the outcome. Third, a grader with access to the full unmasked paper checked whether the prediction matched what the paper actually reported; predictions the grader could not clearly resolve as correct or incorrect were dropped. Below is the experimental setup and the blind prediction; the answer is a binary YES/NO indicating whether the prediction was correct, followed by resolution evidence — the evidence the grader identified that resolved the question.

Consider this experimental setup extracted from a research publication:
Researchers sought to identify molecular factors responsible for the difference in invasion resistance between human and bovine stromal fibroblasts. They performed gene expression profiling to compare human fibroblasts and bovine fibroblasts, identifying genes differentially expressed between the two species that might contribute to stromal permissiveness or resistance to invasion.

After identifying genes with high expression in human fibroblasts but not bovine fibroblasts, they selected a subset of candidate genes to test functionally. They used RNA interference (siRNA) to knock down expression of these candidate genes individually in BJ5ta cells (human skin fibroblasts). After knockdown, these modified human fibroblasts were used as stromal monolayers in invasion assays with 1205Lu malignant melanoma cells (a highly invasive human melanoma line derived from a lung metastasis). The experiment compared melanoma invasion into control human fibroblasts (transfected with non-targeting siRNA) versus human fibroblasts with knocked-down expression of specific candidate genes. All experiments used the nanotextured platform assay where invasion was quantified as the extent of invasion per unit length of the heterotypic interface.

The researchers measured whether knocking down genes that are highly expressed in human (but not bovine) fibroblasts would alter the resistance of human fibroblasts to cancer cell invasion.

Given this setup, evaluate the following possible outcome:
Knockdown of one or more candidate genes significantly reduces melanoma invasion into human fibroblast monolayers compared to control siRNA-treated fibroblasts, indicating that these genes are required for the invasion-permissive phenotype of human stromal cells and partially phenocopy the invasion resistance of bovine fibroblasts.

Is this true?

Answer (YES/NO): YES